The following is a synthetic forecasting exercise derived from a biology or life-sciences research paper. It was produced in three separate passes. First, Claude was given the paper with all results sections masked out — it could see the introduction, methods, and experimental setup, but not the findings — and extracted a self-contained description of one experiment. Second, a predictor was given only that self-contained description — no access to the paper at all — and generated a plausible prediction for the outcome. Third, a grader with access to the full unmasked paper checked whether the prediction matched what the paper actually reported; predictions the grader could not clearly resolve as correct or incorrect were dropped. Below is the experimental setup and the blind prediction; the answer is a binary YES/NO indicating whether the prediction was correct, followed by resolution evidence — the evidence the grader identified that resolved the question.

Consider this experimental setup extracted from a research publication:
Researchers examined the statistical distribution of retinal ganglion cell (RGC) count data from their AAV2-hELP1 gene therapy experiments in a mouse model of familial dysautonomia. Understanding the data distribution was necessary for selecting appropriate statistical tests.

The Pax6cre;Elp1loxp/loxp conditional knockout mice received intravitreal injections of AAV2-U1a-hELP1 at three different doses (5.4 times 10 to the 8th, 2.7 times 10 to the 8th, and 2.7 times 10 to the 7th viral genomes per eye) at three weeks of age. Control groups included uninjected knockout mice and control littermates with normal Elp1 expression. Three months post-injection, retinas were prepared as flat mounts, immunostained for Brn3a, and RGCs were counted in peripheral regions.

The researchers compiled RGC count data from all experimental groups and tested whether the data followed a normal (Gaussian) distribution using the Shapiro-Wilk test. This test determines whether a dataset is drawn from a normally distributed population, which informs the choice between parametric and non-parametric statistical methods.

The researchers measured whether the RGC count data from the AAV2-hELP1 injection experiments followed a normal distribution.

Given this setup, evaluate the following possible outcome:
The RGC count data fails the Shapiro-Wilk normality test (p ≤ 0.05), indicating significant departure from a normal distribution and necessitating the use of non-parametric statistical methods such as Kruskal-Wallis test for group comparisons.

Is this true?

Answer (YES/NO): YES